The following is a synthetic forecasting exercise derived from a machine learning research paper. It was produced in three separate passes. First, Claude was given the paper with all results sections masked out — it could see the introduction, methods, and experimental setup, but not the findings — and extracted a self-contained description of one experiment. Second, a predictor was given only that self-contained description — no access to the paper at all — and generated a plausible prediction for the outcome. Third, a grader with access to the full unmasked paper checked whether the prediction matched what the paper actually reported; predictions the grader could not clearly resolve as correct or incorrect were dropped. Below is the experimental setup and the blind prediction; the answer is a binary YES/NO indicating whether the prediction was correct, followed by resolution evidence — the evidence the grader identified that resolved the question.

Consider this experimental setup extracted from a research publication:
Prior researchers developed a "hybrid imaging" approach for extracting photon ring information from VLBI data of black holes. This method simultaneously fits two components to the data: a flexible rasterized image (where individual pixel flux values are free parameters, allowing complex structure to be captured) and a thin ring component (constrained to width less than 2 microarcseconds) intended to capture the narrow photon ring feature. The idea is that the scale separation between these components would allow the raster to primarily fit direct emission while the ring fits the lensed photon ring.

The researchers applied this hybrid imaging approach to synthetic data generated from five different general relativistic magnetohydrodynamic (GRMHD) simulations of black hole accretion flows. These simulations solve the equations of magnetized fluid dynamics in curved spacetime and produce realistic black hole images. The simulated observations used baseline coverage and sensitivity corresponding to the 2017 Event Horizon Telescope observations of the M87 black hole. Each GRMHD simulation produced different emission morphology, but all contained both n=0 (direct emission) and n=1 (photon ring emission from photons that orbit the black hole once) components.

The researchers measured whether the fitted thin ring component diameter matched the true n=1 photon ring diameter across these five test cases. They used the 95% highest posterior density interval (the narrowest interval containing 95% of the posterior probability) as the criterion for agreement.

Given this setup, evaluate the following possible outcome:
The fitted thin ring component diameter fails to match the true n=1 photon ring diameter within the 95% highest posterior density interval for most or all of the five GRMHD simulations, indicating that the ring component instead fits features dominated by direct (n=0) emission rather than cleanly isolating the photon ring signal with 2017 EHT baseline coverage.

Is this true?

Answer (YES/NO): NO